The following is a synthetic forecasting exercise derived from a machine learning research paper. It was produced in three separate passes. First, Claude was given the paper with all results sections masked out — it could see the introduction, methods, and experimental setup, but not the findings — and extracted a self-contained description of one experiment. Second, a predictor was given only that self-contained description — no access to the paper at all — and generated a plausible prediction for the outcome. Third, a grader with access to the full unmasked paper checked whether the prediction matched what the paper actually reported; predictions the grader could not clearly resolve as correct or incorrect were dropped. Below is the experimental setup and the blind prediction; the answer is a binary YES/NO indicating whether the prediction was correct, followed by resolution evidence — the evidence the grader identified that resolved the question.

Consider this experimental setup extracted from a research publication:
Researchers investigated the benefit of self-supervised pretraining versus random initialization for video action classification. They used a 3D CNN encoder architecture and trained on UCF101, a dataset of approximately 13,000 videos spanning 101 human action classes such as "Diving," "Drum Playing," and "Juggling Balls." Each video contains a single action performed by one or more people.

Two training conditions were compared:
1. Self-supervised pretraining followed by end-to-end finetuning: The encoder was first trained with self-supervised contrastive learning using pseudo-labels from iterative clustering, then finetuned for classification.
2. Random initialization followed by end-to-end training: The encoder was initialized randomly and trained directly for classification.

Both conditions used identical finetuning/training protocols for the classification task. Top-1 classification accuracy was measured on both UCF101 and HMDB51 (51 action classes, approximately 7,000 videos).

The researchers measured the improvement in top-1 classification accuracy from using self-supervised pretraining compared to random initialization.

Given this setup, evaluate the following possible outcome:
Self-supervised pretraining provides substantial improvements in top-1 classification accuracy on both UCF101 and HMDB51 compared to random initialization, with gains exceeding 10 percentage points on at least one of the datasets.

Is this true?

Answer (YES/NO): YES